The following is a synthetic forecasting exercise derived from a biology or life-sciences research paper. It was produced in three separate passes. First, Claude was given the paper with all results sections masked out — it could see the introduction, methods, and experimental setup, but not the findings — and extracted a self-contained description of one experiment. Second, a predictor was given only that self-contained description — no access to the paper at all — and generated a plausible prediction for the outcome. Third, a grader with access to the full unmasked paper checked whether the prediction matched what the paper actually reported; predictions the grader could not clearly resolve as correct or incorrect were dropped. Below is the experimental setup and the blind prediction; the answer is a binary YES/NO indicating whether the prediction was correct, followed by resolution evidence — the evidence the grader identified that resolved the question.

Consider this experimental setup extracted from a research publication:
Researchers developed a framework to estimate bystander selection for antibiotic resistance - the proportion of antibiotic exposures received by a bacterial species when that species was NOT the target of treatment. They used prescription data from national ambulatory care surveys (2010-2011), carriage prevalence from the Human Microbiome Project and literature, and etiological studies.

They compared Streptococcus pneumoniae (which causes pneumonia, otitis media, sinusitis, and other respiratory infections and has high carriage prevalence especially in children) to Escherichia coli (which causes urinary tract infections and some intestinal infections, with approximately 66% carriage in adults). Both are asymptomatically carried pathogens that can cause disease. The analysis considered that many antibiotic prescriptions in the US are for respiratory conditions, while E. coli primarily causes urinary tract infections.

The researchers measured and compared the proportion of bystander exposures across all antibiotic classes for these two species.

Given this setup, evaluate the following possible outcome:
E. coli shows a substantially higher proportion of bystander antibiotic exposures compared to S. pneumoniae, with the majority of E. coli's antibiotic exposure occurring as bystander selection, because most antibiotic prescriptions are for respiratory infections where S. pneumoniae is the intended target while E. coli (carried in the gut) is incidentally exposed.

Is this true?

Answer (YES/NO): NO